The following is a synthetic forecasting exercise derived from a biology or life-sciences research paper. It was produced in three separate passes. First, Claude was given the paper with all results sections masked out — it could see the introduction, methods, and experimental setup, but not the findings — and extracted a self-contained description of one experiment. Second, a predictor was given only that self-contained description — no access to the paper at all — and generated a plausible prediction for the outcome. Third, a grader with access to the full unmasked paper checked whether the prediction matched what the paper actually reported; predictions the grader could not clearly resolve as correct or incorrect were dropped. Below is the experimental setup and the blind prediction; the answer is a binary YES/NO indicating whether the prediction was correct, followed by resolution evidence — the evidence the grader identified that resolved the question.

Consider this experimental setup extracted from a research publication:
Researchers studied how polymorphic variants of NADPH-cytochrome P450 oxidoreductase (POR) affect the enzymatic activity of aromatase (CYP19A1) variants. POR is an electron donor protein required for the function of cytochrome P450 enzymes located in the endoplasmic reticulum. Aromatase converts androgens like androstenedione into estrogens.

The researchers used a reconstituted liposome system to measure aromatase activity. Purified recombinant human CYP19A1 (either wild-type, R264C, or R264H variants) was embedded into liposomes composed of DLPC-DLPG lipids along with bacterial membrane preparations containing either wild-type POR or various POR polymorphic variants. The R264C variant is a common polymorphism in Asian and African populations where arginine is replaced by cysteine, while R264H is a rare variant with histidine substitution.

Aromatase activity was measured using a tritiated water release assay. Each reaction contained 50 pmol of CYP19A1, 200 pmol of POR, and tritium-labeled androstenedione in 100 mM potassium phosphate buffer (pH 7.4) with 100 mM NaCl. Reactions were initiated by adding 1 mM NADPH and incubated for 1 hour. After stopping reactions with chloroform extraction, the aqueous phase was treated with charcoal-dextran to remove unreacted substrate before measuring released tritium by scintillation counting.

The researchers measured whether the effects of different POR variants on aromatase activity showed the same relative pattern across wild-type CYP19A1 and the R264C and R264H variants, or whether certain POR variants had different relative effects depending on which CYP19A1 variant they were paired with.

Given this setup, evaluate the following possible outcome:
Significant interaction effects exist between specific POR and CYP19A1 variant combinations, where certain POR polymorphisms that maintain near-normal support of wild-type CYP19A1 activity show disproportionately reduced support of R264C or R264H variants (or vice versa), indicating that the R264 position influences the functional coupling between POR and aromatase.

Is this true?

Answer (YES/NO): YES